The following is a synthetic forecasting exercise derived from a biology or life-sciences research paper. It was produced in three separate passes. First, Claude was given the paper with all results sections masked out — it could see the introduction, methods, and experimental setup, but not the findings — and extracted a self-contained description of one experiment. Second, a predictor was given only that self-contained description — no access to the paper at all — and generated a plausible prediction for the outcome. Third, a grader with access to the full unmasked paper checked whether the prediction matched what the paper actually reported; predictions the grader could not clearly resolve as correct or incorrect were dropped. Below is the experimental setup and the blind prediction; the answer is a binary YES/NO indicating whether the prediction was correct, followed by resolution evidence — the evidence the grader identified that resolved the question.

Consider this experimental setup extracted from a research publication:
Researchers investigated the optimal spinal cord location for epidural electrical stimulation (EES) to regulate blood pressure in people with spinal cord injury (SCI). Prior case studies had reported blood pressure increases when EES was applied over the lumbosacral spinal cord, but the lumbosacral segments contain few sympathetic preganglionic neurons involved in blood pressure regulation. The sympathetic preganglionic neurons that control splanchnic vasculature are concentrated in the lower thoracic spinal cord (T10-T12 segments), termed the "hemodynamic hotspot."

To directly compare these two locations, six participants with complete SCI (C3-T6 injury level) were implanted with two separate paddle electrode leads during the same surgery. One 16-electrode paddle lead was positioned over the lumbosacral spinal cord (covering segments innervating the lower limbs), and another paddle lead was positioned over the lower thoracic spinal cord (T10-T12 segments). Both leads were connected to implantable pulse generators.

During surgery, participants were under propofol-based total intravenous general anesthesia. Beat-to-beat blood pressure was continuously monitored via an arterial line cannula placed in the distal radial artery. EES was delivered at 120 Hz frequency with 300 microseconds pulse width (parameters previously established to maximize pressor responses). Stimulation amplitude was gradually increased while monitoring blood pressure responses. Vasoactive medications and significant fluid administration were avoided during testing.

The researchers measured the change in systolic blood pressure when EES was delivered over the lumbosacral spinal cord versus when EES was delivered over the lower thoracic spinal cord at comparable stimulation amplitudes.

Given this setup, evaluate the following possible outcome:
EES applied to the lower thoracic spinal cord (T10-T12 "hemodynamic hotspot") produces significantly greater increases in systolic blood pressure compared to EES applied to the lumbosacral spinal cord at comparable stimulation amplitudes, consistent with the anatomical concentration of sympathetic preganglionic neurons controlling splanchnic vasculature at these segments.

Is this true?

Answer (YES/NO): YES